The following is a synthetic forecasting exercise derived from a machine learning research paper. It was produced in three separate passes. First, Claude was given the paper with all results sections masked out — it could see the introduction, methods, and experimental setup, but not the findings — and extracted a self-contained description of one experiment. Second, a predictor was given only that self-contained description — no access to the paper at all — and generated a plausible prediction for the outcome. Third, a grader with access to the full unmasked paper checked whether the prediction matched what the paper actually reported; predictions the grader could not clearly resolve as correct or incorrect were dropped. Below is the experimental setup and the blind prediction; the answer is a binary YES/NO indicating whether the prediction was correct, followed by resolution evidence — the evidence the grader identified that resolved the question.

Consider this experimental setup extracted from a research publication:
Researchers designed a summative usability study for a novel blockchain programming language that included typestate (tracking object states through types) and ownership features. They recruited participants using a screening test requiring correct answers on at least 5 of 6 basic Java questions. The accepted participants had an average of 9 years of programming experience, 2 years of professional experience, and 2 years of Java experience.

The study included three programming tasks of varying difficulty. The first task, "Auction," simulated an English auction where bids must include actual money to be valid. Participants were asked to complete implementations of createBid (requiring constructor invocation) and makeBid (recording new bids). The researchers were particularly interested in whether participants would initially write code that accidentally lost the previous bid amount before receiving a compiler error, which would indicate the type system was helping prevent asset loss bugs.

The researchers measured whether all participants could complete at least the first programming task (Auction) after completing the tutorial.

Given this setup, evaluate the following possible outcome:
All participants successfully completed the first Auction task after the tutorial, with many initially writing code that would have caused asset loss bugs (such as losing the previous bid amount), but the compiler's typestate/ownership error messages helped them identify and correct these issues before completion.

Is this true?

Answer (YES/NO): NO